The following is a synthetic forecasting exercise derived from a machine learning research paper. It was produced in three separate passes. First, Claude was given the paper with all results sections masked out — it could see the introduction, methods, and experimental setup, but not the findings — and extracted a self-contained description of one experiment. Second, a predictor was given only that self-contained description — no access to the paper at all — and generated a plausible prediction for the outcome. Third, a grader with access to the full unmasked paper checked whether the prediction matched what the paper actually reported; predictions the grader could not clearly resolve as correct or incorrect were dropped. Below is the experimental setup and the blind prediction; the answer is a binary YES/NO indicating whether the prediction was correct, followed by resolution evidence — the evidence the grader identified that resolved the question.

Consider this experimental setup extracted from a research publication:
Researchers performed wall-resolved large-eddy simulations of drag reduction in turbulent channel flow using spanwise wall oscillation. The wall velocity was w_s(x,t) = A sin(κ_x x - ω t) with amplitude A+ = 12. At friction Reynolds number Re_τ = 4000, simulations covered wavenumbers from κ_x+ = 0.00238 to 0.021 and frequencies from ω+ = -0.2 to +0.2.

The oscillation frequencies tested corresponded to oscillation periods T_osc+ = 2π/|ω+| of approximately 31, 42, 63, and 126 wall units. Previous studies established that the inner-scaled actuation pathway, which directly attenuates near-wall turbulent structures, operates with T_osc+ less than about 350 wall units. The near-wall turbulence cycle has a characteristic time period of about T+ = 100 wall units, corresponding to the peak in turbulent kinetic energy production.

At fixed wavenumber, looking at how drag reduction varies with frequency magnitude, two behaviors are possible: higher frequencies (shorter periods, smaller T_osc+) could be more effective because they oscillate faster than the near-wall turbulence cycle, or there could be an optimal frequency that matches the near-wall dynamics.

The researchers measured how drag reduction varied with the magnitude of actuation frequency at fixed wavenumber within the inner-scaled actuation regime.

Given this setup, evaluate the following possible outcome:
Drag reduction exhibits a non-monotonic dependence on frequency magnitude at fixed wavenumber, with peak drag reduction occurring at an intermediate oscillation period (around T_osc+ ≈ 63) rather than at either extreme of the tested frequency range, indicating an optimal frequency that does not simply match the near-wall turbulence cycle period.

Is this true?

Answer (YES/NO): NO